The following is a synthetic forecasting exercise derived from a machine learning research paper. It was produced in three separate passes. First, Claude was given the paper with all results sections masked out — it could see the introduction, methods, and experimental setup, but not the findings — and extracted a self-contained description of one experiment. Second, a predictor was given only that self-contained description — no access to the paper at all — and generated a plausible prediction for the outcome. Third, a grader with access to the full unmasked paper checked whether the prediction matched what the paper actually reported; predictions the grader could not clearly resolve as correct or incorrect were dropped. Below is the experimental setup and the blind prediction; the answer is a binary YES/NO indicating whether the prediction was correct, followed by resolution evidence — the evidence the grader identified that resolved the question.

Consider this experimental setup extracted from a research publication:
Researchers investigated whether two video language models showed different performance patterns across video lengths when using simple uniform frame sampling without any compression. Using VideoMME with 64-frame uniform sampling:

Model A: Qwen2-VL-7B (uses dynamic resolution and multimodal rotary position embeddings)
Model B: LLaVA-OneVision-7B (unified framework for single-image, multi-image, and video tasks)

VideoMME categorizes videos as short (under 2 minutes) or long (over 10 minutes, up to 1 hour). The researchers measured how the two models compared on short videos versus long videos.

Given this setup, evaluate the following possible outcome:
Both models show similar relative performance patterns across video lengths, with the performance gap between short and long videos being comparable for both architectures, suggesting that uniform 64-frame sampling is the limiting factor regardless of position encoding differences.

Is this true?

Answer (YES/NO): NO